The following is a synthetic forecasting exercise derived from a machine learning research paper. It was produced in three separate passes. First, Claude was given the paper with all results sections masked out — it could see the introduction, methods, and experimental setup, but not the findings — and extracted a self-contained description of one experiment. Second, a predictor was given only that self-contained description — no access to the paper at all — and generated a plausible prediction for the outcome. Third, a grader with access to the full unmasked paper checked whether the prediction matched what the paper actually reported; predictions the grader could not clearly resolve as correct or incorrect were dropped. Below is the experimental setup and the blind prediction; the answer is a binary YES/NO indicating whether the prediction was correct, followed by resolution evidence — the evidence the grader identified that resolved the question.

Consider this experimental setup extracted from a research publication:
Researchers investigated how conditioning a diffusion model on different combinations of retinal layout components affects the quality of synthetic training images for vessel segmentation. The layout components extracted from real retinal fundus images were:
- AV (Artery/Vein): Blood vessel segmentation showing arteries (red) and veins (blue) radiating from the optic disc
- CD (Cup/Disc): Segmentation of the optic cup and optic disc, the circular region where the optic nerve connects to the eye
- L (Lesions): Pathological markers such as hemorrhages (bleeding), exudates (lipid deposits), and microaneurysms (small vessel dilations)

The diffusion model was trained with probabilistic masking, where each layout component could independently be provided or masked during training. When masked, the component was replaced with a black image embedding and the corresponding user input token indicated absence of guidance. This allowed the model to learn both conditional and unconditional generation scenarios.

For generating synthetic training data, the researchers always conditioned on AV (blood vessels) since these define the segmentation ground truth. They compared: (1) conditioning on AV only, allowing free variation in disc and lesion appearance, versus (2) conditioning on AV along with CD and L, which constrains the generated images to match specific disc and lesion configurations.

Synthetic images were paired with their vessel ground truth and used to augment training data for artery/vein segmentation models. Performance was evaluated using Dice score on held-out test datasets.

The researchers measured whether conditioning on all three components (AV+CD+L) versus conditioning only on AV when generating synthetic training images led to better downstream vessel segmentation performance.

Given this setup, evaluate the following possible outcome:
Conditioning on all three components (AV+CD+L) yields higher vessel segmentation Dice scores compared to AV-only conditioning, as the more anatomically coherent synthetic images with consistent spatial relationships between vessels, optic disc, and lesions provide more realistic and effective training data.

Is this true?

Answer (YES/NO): YES